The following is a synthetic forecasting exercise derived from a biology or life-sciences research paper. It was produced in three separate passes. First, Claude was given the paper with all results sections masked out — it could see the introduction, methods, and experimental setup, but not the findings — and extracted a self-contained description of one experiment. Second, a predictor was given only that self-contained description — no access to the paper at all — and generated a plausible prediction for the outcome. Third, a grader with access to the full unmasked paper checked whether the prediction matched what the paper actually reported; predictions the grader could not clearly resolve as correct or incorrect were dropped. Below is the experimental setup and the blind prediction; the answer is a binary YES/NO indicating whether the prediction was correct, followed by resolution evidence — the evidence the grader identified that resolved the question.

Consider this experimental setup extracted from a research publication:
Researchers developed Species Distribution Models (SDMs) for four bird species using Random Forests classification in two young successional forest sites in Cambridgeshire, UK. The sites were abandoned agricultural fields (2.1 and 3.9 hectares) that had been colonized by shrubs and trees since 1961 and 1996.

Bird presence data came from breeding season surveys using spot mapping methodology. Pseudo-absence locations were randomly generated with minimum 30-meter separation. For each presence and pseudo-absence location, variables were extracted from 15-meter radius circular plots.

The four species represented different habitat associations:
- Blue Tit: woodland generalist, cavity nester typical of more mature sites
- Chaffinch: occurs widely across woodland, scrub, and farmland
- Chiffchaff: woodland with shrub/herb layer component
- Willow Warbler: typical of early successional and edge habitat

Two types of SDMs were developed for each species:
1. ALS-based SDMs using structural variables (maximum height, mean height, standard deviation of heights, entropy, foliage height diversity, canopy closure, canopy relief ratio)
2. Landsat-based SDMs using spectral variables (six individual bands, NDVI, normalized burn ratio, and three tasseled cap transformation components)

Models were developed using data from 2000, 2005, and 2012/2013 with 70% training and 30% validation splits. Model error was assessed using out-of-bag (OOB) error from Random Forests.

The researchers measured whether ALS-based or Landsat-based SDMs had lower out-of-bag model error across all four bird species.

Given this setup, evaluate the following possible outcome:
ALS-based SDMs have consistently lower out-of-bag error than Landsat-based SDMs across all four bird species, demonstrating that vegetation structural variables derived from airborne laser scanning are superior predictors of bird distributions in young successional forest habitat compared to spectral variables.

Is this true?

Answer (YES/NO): NO